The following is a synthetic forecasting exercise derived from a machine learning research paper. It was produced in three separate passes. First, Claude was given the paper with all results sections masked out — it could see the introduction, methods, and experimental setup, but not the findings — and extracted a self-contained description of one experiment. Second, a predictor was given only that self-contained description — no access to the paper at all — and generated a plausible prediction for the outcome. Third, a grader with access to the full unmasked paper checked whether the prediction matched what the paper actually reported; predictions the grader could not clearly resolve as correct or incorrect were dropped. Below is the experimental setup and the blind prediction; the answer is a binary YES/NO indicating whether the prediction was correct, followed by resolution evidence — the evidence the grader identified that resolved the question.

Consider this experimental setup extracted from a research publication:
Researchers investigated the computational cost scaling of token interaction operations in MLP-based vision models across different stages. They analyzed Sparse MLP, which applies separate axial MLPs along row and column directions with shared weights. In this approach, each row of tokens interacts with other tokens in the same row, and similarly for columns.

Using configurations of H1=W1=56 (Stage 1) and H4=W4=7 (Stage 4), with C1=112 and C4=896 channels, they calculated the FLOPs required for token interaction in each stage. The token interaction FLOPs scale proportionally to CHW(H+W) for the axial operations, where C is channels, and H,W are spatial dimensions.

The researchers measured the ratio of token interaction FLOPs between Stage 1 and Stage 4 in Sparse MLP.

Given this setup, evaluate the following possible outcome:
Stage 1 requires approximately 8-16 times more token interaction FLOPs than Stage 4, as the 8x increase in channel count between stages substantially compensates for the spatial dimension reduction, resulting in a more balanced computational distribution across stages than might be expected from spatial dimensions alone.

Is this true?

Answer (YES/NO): NO